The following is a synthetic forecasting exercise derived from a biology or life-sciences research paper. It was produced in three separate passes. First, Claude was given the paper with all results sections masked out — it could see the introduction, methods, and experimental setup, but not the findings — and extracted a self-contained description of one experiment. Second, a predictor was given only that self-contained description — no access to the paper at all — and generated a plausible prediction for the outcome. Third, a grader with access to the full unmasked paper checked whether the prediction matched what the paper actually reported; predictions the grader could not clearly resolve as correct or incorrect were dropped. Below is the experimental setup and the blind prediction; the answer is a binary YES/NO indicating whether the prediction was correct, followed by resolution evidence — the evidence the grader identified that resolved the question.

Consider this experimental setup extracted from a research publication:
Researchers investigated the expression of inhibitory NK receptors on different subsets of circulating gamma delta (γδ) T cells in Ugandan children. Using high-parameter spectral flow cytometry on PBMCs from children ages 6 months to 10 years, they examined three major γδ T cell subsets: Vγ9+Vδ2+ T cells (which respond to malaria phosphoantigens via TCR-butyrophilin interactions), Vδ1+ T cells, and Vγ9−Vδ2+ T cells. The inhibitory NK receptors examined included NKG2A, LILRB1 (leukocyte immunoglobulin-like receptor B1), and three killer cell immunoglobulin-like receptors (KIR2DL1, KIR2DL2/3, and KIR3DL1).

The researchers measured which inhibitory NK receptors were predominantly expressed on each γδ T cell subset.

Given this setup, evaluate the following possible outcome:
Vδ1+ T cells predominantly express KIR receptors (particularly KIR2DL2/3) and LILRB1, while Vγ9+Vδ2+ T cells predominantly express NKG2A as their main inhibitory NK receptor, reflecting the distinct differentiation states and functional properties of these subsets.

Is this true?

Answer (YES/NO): YES